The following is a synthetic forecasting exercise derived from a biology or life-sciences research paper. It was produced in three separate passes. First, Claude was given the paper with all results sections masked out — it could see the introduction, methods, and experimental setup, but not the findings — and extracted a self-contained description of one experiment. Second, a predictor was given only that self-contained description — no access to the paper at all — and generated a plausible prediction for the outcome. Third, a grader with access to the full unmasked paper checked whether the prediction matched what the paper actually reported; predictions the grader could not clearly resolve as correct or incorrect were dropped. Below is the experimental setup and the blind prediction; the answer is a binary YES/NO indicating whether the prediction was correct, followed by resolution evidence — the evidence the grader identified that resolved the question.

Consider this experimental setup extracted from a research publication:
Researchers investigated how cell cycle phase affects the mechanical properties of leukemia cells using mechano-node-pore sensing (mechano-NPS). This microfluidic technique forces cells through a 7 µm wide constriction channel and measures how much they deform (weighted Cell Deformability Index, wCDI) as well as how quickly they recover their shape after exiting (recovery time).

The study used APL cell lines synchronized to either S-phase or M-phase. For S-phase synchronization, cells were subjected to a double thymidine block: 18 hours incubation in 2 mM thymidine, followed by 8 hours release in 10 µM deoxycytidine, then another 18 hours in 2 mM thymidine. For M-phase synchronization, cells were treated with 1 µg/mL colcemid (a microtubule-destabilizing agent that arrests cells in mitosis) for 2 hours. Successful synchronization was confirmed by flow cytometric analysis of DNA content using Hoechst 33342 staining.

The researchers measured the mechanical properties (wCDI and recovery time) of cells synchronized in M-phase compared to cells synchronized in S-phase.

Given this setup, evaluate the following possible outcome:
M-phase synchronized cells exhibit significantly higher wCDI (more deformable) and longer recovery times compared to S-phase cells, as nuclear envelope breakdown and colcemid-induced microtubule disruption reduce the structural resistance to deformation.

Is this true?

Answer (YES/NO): NO